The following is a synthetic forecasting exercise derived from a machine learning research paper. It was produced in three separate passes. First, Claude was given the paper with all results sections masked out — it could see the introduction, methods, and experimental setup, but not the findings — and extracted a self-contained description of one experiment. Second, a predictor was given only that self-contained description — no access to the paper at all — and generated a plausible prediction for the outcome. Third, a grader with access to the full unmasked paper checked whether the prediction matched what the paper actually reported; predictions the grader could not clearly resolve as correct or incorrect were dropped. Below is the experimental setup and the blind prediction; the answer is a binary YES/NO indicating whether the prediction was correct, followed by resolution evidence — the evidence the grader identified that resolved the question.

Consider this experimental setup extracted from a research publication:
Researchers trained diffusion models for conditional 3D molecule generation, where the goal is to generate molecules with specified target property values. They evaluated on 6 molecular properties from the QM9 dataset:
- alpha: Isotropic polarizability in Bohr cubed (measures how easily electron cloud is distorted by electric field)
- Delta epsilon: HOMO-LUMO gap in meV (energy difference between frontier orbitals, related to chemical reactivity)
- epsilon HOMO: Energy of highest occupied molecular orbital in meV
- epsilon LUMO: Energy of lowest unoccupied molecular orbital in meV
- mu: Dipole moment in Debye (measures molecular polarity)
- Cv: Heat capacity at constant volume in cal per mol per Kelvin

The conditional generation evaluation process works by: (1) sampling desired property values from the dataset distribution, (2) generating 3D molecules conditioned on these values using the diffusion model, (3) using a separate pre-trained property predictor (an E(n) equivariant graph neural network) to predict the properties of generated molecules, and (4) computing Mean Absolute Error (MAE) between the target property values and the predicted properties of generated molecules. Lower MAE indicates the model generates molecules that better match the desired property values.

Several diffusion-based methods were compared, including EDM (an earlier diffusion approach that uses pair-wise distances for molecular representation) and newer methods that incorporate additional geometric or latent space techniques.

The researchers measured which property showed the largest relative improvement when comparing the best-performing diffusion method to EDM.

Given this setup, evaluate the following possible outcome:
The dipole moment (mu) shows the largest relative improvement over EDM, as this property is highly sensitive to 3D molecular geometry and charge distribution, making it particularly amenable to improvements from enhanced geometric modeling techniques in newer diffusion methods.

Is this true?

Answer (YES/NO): NO